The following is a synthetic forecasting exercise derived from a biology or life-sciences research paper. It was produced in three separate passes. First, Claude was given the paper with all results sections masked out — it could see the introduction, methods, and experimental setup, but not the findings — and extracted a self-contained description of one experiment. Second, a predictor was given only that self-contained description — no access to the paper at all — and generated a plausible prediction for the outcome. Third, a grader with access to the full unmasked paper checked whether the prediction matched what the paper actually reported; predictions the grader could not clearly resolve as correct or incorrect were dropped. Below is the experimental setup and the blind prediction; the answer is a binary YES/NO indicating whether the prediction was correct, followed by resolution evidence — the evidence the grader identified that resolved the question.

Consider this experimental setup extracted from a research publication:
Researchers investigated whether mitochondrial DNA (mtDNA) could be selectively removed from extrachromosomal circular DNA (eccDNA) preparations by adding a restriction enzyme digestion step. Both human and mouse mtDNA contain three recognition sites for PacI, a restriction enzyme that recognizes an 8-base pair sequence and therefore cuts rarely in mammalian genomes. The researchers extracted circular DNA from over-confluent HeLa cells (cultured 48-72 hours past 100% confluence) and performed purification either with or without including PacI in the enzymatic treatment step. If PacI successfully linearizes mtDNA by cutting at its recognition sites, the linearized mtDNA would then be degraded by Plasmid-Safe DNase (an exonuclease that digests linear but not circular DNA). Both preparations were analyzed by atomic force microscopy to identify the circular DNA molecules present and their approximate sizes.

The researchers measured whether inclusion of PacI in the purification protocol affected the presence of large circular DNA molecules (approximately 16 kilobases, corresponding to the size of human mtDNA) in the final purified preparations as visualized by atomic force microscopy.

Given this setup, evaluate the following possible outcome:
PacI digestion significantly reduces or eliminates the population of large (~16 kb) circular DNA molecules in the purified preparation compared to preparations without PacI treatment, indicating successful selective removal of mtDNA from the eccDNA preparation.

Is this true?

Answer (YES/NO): YES